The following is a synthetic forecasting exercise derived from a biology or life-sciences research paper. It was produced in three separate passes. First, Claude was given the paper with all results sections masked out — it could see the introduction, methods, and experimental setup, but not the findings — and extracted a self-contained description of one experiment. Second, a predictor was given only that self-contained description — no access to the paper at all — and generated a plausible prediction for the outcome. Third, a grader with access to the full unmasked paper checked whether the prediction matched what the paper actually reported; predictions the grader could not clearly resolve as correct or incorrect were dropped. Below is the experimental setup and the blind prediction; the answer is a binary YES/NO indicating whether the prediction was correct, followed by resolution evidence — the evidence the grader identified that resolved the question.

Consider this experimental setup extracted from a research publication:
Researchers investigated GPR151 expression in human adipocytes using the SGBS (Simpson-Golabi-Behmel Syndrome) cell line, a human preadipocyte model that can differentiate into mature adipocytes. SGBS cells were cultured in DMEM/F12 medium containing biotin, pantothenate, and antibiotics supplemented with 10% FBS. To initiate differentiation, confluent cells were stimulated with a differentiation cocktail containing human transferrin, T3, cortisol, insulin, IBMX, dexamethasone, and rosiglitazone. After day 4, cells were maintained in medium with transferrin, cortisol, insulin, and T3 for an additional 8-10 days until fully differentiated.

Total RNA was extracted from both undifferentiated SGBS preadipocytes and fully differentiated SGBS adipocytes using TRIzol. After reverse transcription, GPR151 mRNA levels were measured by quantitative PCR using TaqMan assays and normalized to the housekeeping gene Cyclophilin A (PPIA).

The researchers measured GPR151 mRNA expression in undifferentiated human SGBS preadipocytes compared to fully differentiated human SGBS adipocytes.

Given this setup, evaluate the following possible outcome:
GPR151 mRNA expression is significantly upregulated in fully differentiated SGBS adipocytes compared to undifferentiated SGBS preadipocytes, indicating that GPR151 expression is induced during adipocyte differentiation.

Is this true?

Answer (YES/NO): NO